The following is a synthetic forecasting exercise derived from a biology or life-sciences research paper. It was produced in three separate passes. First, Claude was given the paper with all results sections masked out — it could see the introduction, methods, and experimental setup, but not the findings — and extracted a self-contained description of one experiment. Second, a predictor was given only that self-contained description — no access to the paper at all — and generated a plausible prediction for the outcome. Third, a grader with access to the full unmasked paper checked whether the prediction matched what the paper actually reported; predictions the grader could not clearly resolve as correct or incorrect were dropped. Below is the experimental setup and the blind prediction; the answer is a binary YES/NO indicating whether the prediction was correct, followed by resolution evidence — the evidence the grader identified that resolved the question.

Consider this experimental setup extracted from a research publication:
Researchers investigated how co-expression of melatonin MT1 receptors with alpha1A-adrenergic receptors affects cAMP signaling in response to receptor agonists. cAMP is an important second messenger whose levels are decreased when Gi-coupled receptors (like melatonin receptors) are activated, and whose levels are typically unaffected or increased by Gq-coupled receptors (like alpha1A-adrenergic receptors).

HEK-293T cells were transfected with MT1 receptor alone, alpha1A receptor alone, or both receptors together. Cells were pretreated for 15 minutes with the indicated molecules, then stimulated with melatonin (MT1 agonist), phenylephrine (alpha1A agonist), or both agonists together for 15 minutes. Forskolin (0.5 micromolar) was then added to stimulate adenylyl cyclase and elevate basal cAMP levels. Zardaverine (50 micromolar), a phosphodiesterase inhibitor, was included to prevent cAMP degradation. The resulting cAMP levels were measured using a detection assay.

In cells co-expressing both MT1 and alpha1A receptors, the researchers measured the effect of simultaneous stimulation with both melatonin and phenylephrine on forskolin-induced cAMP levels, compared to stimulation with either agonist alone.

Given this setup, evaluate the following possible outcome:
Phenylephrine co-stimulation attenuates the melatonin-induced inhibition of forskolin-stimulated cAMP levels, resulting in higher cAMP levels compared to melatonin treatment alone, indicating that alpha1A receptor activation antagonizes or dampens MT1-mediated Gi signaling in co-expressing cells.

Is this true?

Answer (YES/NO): NO